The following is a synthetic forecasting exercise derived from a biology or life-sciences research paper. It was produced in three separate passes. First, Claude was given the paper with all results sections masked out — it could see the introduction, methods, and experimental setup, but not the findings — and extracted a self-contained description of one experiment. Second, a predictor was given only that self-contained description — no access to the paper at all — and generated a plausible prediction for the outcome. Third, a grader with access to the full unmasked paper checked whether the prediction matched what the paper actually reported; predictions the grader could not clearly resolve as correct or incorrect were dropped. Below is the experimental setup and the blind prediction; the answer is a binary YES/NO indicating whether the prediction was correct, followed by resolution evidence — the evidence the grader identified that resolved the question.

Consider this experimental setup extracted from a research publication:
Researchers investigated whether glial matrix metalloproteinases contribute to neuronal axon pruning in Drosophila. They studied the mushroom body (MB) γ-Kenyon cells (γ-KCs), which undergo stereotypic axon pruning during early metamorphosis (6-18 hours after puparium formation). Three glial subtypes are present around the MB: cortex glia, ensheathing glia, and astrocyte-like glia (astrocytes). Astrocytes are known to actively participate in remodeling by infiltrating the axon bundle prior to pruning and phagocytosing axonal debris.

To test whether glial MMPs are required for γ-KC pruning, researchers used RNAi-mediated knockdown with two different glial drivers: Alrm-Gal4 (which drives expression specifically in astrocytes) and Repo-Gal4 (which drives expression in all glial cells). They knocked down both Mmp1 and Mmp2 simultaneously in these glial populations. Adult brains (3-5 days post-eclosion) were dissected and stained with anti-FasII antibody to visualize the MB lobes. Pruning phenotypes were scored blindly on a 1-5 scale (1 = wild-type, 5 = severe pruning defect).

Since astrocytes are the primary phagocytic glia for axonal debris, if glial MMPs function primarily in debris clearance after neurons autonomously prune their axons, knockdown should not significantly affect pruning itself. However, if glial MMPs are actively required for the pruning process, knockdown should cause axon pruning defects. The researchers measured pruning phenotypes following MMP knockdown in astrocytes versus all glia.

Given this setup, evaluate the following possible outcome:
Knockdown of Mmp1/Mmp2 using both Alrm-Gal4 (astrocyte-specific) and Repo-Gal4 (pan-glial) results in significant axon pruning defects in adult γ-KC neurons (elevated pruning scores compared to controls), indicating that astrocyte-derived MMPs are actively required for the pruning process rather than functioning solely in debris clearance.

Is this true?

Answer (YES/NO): NO